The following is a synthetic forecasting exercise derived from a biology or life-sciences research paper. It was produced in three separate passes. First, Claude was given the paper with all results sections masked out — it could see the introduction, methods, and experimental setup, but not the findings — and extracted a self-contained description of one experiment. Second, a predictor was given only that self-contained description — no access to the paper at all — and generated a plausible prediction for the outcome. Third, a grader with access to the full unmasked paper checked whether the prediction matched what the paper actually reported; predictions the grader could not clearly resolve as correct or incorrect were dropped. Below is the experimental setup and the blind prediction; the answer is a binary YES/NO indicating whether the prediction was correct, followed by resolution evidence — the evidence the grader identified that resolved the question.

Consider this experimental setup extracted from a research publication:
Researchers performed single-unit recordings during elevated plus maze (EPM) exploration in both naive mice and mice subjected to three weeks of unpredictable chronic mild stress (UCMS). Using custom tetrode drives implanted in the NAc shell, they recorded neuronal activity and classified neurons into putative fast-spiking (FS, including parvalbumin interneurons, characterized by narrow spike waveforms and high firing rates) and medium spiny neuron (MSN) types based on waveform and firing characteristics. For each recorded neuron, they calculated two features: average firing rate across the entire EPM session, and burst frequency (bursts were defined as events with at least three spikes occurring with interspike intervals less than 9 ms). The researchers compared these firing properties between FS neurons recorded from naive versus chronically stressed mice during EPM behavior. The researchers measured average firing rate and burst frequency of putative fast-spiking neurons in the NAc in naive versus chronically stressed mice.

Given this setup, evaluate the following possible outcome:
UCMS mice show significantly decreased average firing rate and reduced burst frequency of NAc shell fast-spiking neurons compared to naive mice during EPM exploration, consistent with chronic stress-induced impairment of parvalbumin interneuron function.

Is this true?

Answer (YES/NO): NO